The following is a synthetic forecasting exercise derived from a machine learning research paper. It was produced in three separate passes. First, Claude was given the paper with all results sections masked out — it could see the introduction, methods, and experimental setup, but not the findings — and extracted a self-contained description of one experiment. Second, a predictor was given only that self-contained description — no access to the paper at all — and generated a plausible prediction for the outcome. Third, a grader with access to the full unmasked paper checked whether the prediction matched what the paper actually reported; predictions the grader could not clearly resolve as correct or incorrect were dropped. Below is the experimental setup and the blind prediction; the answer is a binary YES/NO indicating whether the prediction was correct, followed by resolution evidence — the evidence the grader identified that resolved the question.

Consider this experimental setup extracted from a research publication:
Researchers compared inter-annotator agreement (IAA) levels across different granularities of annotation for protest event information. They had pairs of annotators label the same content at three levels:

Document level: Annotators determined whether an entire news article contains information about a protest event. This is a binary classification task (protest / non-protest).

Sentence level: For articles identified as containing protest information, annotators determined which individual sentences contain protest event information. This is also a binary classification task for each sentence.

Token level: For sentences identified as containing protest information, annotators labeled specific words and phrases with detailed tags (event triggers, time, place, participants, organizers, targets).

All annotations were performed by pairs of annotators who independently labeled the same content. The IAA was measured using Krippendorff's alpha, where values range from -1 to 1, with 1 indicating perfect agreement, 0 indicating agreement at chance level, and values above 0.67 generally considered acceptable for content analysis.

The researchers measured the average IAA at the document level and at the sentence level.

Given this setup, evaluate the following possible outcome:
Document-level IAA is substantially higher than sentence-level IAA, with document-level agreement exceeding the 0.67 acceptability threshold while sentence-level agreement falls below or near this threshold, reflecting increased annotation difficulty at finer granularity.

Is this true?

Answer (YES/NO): YES